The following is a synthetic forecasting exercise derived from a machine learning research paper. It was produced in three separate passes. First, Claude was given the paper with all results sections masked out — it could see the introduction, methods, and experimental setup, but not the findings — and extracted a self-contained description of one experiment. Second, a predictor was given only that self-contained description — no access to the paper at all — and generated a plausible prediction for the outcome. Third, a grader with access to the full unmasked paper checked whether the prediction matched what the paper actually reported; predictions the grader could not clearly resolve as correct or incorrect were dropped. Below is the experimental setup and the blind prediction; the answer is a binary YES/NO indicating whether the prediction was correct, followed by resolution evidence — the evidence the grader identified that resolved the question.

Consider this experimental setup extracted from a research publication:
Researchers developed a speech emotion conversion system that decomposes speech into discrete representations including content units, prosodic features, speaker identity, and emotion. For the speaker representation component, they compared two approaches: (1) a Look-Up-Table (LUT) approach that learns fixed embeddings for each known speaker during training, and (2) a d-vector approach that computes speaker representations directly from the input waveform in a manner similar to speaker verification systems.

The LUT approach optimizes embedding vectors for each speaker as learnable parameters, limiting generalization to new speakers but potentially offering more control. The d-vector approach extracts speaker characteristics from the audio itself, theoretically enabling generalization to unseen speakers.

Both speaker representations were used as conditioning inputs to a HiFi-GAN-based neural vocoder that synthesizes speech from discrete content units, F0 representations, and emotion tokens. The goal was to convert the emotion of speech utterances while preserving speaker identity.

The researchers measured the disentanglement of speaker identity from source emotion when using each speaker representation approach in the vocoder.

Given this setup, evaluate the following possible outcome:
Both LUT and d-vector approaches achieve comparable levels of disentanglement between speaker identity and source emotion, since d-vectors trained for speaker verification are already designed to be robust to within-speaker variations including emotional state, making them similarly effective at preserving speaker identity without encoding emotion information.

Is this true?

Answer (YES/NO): NO